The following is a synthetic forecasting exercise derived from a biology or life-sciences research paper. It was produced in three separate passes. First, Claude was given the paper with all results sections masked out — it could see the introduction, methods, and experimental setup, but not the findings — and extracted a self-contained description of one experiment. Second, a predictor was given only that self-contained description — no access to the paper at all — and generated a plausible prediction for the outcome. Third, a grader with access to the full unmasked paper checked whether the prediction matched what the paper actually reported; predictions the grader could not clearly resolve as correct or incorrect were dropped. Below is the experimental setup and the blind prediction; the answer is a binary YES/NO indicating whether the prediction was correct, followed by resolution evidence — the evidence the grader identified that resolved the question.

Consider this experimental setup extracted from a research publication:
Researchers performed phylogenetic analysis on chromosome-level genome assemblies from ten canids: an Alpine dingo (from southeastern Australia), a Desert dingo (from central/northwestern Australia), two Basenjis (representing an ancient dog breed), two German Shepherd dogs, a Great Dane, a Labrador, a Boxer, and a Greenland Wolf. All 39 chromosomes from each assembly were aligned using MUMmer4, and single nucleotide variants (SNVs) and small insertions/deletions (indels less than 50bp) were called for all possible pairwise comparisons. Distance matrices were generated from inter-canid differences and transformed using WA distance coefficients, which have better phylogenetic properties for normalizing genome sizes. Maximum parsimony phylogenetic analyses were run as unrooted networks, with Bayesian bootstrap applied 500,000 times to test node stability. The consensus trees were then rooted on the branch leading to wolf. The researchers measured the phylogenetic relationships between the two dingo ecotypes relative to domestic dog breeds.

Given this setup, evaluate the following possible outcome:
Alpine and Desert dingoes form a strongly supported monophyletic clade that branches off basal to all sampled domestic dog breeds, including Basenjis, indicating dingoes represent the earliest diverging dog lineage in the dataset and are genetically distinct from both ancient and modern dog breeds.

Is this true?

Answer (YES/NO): YES